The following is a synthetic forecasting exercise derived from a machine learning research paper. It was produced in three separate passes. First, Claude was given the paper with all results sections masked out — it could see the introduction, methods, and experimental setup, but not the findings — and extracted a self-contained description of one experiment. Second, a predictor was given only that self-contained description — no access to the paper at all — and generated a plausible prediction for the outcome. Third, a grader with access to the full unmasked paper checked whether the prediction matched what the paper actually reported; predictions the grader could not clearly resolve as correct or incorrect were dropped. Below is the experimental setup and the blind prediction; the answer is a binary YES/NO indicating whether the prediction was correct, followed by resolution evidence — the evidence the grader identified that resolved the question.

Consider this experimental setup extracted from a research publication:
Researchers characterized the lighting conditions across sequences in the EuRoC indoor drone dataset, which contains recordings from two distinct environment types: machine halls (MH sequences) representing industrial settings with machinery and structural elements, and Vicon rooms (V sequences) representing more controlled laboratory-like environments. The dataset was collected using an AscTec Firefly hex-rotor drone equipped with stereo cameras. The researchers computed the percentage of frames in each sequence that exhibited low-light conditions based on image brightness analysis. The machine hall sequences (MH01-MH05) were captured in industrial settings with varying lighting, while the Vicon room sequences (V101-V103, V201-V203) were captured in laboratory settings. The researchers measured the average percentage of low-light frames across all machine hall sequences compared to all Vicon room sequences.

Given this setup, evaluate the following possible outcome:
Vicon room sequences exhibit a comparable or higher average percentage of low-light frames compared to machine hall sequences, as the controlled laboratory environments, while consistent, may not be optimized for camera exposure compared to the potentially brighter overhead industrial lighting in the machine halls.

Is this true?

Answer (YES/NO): NO